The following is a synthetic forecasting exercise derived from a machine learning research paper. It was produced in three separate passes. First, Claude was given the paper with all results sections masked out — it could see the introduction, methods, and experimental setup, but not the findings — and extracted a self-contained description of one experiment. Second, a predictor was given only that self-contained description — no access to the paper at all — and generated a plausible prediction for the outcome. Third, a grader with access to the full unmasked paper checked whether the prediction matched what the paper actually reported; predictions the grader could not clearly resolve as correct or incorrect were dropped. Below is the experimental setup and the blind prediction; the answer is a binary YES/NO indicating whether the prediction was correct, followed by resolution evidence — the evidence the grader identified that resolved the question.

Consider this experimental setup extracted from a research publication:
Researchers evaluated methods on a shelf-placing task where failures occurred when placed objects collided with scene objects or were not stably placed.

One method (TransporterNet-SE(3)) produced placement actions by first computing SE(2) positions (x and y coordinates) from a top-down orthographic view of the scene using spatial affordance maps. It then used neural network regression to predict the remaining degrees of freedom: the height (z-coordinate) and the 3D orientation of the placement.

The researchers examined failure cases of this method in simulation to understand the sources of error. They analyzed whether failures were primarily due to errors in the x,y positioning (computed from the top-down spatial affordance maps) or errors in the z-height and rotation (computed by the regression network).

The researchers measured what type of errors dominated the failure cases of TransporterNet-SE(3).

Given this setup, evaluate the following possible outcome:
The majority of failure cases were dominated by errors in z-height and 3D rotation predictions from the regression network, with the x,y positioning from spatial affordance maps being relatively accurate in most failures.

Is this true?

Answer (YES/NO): YES